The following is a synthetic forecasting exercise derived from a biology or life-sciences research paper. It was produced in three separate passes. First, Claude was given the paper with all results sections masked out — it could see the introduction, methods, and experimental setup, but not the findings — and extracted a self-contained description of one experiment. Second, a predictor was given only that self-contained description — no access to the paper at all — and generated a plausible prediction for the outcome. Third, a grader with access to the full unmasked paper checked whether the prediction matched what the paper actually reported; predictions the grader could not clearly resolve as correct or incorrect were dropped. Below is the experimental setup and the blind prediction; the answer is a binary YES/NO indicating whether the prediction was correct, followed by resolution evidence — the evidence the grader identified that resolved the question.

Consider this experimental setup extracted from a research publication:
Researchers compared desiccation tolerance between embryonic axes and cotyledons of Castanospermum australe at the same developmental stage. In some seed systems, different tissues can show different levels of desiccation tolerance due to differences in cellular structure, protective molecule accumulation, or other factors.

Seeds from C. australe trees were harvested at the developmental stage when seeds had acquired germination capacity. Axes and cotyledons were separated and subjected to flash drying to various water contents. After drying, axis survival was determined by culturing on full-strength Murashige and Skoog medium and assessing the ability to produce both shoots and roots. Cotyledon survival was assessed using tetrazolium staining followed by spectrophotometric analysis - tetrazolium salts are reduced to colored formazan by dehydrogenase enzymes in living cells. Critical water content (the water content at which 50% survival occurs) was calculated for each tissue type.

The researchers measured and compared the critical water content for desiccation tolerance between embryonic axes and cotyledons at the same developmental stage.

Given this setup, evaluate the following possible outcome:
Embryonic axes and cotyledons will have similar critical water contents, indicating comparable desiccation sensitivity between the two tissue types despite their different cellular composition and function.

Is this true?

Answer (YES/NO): NO